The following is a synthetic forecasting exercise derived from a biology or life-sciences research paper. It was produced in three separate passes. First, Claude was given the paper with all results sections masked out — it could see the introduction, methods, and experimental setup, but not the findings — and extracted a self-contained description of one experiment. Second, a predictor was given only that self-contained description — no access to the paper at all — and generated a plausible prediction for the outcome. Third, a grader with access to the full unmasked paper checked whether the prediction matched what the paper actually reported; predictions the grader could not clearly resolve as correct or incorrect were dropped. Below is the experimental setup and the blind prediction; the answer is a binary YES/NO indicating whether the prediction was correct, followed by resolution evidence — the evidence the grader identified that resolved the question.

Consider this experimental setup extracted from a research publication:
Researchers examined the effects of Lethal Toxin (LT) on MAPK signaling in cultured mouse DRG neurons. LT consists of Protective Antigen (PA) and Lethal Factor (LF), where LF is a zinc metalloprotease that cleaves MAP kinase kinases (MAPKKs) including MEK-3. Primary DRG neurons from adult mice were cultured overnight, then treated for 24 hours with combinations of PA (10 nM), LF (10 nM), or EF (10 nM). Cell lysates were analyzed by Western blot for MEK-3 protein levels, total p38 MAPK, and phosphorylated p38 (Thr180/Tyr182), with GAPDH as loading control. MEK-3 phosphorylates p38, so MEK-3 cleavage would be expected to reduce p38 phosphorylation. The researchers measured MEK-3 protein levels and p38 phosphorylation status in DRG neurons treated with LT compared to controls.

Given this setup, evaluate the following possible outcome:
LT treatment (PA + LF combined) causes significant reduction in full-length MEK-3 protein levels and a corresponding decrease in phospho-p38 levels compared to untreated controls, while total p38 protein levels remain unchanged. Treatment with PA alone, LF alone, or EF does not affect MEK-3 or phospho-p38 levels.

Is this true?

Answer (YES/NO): YES